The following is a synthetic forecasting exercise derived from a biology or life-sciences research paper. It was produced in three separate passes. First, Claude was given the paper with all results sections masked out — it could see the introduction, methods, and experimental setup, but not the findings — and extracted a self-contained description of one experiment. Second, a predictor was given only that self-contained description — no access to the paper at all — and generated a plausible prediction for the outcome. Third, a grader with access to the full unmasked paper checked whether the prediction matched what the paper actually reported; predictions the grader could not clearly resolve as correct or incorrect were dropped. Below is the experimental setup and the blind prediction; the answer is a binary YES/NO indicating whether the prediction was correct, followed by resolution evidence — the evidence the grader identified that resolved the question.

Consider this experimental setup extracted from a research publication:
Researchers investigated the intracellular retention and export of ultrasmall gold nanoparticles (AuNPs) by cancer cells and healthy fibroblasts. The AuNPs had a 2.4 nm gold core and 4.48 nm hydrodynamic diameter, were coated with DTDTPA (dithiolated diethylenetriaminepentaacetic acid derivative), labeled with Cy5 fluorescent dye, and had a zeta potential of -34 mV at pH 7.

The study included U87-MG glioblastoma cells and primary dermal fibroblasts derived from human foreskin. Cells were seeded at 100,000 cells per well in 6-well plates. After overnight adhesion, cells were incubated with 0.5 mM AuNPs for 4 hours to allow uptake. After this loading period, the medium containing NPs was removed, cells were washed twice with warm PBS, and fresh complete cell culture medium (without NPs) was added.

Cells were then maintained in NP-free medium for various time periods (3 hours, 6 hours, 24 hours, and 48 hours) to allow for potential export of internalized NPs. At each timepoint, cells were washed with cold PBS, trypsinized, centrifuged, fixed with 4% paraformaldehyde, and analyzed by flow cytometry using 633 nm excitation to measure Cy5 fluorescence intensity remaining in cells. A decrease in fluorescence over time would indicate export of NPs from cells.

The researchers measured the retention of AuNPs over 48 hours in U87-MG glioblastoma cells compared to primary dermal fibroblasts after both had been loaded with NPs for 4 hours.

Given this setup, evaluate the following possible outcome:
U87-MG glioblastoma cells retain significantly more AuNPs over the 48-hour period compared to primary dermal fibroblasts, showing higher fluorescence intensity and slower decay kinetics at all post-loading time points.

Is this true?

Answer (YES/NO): YES